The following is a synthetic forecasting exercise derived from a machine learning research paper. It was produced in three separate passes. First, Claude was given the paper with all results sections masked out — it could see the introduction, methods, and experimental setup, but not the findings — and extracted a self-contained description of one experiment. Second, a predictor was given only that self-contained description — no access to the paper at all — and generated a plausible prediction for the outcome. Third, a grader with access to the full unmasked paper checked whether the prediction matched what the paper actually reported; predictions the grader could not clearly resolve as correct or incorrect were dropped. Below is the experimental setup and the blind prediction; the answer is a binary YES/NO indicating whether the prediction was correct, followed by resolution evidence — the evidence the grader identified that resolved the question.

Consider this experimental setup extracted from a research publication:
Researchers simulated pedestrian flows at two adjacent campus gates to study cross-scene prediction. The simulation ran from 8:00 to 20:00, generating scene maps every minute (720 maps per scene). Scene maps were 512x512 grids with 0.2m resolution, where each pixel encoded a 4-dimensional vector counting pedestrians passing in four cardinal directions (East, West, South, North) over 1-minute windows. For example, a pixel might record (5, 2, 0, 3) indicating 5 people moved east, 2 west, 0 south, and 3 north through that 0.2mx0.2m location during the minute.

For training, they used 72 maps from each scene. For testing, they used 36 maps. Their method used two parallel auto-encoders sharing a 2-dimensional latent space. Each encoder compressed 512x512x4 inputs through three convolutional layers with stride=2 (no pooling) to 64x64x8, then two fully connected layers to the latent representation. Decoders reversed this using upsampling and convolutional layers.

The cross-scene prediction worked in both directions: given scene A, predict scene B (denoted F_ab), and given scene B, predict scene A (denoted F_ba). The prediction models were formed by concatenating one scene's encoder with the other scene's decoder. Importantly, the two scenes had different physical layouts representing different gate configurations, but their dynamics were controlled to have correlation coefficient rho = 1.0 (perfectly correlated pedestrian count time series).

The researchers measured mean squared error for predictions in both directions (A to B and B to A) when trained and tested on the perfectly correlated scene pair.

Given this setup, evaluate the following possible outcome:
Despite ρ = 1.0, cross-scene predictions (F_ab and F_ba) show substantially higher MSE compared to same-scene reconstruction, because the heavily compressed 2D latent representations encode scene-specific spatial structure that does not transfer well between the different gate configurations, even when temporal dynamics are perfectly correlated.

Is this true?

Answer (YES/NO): NO